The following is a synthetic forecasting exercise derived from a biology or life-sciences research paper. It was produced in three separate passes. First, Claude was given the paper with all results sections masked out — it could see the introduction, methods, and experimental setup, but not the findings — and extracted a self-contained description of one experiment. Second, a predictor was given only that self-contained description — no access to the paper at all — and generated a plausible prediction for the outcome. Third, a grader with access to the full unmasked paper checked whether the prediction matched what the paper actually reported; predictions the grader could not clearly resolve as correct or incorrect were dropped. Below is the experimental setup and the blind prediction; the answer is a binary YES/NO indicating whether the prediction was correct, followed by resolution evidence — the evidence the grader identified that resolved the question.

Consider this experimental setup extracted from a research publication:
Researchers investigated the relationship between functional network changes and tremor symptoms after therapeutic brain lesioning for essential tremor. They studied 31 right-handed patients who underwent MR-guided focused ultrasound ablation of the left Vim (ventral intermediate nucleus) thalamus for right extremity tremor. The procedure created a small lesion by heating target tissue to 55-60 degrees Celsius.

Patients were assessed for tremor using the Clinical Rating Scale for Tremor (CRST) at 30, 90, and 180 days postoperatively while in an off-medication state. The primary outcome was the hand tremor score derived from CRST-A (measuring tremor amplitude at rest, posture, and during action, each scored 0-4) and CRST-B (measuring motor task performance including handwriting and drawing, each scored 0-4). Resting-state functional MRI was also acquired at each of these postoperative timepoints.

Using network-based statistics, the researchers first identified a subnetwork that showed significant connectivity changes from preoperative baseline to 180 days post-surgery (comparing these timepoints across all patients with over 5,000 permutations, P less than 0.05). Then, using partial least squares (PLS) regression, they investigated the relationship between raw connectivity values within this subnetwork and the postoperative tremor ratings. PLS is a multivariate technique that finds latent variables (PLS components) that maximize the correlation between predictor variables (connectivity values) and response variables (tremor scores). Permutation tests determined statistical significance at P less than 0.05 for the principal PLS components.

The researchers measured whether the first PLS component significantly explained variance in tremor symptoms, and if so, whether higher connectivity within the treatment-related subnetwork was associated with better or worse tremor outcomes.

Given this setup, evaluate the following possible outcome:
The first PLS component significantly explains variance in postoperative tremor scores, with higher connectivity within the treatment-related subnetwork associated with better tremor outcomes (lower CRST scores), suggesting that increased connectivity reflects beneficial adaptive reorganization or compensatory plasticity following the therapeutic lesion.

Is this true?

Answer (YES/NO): YES